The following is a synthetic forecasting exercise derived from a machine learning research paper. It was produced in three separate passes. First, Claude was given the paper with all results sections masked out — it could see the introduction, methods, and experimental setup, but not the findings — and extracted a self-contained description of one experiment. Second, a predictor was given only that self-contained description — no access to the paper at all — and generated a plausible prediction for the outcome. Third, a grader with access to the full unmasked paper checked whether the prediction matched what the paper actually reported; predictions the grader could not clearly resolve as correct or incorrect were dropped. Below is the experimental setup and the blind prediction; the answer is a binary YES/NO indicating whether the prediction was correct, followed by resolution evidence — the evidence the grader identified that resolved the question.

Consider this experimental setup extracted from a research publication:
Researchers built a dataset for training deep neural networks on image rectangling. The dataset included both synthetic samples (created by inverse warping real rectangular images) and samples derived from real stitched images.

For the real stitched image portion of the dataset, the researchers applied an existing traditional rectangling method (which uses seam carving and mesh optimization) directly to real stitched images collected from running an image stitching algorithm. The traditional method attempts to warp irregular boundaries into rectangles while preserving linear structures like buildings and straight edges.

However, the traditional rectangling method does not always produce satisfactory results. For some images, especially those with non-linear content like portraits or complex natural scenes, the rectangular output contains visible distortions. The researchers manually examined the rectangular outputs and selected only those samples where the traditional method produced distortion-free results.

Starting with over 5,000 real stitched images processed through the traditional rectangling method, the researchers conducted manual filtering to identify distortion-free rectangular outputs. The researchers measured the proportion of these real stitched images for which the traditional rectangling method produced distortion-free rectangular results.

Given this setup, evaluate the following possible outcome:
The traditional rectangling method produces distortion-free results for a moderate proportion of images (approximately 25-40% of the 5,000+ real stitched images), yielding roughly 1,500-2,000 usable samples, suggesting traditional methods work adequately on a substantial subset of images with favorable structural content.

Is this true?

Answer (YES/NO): NO